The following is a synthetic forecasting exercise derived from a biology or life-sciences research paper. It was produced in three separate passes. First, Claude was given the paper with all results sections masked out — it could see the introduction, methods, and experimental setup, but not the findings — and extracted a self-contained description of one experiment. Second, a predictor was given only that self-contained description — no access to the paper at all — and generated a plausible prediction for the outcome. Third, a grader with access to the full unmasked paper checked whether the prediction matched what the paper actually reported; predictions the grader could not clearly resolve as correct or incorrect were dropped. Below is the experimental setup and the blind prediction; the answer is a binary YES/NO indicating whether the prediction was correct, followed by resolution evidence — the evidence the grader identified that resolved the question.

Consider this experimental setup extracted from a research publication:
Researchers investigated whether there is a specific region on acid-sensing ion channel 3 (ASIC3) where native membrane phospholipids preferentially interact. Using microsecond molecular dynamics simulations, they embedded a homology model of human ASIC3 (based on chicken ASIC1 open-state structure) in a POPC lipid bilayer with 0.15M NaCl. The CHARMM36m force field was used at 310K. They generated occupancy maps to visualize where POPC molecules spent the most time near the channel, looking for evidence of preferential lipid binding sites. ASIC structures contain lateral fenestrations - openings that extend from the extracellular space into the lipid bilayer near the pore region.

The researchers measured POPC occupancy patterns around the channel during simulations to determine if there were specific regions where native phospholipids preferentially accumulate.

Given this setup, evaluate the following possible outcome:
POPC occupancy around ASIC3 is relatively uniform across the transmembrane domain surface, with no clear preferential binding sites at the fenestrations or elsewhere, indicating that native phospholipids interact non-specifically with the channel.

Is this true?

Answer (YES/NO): NO